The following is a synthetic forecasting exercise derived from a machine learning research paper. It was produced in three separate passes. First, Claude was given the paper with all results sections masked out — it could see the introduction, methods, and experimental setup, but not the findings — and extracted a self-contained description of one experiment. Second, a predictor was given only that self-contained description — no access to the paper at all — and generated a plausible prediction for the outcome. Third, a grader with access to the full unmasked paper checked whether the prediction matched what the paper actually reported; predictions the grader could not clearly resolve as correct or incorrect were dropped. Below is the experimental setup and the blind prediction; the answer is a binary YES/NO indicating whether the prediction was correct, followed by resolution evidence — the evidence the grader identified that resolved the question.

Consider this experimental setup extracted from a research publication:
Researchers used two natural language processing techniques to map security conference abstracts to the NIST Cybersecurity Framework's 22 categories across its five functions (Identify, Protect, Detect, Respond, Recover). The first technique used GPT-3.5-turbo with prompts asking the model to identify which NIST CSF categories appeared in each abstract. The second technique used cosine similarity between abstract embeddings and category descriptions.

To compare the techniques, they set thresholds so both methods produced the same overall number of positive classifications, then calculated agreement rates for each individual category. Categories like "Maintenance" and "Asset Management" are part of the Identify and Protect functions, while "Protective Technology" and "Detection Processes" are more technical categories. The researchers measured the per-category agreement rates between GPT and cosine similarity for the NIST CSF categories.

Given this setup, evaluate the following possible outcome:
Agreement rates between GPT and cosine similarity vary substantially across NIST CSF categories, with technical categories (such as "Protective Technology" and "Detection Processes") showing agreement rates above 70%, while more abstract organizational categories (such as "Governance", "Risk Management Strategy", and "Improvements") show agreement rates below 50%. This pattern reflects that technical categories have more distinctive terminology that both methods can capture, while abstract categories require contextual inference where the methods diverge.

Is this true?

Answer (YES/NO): NO